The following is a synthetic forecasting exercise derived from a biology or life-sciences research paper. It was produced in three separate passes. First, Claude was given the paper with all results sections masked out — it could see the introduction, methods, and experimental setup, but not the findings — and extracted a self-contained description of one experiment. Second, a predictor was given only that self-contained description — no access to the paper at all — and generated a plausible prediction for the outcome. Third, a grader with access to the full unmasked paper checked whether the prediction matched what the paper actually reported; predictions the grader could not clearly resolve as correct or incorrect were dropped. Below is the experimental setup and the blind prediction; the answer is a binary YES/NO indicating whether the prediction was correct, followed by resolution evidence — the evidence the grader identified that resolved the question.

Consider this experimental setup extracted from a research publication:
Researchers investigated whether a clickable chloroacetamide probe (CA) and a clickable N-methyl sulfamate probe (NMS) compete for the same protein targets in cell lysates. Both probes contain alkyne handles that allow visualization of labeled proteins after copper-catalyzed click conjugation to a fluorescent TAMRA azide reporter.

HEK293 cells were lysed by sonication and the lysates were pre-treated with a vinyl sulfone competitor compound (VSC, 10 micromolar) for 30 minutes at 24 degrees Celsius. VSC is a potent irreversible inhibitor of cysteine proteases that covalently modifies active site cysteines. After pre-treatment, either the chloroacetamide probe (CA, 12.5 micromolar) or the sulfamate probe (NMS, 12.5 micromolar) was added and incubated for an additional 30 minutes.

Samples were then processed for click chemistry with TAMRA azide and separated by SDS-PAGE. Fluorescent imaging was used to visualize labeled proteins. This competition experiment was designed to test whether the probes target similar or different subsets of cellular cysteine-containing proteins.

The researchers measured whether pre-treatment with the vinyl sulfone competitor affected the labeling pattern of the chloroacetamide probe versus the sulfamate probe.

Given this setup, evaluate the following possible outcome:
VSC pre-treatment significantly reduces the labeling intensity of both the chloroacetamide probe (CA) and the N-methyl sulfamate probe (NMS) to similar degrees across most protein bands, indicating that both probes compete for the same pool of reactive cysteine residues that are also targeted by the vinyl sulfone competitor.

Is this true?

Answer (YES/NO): NO